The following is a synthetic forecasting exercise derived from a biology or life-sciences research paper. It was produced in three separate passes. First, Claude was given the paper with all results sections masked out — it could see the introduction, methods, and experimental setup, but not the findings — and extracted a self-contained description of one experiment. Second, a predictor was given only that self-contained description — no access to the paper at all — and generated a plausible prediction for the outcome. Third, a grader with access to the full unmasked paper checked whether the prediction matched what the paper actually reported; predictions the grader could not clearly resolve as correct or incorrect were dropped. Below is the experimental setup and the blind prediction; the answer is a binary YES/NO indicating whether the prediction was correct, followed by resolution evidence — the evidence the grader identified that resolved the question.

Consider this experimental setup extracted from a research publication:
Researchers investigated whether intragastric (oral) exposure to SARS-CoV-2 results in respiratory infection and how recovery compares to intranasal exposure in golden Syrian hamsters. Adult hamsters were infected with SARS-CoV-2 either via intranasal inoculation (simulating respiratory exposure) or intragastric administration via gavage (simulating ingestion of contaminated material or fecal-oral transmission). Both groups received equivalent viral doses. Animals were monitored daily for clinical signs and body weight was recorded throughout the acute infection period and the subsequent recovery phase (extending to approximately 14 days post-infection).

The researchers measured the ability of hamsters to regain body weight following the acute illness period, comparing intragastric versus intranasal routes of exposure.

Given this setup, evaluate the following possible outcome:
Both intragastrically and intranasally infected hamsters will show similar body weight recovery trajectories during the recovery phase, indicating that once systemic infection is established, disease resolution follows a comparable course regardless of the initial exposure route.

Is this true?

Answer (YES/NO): NO